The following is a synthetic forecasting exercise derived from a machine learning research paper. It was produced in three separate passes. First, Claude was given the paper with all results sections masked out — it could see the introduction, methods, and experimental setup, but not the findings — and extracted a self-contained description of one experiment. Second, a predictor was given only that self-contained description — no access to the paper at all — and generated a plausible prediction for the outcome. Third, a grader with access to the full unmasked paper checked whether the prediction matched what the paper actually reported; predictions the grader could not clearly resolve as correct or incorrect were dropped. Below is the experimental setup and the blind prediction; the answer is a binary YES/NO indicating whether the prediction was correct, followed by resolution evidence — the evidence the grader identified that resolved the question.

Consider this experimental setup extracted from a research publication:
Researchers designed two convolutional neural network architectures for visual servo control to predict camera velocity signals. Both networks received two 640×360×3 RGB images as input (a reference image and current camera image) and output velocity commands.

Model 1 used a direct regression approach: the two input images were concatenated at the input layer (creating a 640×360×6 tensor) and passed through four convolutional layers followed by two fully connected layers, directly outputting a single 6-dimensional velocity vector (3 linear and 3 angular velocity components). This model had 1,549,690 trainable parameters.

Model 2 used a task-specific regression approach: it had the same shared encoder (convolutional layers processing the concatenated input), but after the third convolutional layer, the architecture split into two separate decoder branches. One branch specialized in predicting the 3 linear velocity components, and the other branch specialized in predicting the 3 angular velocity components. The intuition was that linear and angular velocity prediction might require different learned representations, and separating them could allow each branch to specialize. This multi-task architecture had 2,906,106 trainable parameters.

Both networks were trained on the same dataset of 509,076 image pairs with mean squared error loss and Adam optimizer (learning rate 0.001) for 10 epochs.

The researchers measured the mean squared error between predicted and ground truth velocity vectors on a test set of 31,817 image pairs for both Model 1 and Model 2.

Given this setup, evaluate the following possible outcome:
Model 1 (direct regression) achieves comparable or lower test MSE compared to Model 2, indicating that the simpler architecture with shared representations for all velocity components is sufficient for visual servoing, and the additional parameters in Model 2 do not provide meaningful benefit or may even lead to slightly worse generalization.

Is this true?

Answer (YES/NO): NO